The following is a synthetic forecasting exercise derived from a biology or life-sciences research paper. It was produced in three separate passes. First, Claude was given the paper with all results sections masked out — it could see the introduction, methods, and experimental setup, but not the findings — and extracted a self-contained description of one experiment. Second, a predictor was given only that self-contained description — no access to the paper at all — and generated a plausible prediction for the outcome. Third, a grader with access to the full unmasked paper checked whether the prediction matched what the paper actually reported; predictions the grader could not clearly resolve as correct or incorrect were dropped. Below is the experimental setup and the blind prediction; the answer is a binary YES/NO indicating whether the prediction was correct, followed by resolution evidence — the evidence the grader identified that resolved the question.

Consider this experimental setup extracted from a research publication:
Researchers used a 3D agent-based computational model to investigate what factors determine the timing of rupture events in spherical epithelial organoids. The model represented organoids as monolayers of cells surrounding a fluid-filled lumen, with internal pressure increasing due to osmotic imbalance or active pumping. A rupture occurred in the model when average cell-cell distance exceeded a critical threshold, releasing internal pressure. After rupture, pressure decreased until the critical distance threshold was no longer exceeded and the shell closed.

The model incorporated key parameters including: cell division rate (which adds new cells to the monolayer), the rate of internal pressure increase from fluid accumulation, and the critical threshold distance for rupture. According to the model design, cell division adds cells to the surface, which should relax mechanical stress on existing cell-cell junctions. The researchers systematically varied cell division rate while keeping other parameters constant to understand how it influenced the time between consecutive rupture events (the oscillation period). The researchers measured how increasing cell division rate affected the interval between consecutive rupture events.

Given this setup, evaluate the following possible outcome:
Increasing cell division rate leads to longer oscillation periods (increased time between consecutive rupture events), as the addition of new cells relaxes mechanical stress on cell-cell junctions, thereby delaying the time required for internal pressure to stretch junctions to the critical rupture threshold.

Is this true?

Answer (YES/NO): YES